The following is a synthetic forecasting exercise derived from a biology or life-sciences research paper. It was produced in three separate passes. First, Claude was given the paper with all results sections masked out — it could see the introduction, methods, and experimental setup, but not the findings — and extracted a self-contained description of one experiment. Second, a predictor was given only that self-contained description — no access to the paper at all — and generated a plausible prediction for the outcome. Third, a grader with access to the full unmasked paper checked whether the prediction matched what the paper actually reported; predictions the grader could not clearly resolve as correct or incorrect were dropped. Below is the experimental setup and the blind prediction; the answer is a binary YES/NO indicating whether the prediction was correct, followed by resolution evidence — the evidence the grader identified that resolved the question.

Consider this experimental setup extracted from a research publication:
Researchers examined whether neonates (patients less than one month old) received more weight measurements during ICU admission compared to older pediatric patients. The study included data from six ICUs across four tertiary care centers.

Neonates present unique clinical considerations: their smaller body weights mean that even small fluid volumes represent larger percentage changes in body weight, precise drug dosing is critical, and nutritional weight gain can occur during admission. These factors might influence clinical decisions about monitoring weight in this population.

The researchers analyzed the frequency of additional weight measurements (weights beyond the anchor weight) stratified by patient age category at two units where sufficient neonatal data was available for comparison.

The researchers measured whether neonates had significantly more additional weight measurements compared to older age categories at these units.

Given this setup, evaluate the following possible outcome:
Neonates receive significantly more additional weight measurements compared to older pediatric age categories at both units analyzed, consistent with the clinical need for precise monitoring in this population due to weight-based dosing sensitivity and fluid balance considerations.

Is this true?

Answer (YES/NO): YES